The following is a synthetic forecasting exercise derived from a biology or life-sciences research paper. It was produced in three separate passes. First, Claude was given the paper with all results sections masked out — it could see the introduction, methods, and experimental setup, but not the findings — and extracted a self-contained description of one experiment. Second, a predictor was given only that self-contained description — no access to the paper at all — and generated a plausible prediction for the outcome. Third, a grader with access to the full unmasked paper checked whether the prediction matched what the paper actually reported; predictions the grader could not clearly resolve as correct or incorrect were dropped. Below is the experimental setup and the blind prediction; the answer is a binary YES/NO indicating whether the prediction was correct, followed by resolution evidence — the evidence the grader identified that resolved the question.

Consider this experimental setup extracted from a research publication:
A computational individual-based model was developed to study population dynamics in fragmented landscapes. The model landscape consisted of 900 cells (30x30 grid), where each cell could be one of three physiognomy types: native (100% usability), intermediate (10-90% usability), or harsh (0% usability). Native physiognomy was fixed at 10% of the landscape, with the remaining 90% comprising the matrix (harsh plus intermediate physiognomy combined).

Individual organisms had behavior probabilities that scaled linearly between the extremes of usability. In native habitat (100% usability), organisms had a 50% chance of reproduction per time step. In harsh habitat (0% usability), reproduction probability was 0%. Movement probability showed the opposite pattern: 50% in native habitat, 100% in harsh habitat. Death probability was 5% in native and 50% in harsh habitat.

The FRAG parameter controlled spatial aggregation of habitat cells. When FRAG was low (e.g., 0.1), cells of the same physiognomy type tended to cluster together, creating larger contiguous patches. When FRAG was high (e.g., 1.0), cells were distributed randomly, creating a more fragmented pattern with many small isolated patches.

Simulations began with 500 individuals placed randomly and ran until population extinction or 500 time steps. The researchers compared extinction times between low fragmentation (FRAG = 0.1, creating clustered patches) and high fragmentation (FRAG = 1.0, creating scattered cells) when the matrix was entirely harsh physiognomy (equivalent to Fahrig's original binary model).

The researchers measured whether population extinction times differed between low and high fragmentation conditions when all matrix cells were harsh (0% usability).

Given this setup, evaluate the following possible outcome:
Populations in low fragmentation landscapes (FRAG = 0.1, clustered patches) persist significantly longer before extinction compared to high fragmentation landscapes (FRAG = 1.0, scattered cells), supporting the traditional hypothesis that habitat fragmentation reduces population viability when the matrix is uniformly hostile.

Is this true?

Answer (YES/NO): YES